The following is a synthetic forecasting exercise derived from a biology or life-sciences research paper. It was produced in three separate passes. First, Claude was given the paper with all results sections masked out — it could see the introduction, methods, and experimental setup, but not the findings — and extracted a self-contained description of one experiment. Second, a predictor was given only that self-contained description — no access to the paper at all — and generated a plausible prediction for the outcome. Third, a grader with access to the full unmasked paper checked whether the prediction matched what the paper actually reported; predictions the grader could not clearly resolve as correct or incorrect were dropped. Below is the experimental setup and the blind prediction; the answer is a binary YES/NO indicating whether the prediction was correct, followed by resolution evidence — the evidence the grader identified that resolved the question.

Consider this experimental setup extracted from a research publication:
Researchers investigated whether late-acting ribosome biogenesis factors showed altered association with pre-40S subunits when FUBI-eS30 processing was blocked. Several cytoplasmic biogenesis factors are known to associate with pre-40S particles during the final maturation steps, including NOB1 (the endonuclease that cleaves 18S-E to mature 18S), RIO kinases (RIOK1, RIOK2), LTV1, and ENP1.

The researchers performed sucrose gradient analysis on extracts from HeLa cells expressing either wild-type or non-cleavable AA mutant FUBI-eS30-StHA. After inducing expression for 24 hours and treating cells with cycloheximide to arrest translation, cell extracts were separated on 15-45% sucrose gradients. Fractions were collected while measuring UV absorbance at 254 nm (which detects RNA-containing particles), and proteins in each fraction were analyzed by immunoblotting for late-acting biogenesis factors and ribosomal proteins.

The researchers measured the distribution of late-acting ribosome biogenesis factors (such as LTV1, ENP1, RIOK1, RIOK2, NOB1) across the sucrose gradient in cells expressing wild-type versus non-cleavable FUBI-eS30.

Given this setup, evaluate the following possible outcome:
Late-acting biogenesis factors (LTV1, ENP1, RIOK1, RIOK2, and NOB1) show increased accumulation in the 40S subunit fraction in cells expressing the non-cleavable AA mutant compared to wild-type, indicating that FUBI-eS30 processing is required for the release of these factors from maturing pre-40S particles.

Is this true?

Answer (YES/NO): NO